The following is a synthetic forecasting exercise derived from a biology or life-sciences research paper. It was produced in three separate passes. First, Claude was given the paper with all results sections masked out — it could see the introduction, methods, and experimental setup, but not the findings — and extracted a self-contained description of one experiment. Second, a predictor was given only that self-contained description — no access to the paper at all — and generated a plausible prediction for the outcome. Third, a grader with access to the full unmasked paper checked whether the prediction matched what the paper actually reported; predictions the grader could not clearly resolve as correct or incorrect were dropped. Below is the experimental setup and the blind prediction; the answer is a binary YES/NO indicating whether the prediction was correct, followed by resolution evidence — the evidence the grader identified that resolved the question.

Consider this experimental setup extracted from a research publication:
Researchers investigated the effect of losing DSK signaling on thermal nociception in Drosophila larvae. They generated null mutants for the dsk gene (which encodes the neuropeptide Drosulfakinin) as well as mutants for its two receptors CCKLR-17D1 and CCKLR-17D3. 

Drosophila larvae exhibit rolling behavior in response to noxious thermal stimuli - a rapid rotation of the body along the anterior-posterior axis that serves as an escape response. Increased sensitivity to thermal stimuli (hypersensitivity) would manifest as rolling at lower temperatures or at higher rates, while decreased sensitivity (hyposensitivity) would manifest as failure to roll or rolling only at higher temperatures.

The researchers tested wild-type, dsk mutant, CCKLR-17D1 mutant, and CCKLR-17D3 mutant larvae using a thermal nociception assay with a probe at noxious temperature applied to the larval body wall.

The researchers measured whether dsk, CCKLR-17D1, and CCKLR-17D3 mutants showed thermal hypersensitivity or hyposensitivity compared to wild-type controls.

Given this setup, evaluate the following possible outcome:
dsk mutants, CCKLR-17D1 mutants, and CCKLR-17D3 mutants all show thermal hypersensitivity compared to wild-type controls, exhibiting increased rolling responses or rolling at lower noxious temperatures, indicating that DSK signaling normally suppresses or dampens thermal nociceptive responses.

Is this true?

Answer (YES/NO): YES